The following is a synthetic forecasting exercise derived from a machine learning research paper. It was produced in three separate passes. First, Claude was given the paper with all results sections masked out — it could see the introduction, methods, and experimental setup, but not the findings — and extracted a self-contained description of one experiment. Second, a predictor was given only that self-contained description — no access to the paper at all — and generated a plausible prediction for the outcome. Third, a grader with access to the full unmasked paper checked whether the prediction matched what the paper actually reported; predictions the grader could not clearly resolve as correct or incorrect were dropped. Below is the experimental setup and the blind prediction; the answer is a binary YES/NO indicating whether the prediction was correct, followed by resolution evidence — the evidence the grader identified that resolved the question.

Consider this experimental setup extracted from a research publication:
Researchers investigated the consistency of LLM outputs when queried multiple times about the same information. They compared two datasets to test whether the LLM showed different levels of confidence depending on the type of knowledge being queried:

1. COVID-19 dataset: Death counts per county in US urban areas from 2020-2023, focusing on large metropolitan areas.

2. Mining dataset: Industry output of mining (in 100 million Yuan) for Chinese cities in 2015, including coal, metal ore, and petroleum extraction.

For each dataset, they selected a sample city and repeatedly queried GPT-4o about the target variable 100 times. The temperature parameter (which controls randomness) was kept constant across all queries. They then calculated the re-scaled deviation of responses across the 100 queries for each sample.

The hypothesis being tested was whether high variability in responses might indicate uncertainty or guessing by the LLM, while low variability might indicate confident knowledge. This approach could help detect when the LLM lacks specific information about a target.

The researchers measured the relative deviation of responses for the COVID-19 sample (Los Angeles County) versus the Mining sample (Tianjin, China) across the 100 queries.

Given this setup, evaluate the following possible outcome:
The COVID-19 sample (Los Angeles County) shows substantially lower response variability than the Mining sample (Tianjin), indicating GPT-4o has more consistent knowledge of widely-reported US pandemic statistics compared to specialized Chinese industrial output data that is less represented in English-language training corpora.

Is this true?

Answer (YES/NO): YES